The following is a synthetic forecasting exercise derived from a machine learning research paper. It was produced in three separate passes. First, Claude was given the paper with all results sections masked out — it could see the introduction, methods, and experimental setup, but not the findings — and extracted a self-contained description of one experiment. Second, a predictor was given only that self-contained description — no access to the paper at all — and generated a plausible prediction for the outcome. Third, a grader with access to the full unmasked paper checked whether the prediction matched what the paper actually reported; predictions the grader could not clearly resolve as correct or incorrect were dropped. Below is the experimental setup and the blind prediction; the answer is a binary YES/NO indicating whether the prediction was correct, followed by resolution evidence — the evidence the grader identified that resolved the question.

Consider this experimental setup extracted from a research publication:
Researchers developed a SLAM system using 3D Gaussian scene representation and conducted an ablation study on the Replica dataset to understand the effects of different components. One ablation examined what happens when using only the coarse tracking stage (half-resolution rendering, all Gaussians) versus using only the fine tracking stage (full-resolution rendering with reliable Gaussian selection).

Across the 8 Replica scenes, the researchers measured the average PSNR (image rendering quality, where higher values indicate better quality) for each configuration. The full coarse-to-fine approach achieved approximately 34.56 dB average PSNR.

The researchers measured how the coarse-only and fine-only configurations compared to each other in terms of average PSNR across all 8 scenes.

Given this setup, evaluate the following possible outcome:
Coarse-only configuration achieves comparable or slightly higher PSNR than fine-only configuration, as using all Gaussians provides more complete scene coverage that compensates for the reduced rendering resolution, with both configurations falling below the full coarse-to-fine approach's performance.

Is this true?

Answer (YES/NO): YES